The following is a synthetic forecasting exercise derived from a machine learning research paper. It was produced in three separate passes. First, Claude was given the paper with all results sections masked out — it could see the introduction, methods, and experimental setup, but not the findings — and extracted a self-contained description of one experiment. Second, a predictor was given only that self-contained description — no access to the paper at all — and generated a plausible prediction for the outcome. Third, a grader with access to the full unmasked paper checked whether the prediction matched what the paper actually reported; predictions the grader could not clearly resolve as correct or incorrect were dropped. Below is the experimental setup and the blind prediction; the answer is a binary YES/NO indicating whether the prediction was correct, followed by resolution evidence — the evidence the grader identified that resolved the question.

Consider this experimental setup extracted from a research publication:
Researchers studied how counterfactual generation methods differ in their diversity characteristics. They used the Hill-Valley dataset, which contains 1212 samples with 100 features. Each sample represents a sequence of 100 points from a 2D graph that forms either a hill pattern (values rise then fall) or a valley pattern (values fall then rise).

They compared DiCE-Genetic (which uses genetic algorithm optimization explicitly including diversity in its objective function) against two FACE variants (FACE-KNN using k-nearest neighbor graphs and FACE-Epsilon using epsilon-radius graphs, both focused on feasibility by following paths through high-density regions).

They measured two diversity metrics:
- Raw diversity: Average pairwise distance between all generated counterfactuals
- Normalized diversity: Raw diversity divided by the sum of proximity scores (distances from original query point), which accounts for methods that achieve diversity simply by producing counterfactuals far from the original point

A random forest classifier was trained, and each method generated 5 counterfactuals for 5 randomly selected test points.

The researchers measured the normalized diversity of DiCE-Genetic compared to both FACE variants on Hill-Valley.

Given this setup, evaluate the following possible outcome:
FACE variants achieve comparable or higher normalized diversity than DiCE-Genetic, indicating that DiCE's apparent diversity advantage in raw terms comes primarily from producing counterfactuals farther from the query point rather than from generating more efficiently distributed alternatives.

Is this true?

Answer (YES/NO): NO